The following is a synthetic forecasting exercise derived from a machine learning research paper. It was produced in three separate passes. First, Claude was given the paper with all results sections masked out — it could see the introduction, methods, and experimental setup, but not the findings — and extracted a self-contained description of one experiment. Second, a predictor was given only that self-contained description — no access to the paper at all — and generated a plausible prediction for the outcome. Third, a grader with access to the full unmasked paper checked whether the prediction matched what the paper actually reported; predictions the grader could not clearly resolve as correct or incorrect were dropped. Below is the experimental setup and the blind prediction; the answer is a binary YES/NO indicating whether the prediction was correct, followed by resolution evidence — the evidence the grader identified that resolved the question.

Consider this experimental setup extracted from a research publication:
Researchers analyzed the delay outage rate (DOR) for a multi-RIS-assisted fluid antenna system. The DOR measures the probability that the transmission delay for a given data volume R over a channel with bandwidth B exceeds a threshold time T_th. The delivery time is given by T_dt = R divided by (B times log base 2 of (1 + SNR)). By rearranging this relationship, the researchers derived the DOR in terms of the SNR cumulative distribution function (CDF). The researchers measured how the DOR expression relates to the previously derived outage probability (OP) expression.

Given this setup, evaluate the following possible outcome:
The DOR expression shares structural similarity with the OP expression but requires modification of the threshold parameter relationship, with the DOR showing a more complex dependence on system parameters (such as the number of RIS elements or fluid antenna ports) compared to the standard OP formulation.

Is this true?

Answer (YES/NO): NO